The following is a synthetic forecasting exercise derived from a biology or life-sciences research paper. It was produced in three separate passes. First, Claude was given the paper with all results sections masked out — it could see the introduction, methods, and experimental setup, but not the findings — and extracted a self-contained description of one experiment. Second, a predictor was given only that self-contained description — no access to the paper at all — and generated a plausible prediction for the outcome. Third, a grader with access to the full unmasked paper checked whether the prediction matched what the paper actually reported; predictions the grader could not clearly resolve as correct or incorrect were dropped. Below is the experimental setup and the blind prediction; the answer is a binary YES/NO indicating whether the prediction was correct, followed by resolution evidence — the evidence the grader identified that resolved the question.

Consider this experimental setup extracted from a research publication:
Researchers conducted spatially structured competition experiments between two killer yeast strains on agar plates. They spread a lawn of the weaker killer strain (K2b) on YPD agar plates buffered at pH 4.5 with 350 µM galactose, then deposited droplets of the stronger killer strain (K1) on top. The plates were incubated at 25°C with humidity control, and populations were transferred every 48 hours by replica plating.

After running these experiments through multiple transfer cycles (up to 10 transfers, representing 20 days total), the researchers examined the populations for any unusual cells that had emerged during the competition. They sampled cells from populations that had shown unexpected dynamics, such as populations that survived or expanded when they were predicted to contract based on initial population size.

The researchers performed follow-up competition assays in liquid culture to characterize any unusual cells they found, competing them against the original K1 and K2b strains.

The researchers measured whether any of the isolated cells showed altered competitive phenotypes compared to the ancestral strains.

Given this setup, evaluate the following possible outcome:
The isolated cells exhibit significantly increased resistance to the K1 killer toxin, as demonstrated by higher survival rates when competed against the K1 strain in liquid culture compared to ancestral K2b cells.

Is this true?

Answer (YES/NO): YES